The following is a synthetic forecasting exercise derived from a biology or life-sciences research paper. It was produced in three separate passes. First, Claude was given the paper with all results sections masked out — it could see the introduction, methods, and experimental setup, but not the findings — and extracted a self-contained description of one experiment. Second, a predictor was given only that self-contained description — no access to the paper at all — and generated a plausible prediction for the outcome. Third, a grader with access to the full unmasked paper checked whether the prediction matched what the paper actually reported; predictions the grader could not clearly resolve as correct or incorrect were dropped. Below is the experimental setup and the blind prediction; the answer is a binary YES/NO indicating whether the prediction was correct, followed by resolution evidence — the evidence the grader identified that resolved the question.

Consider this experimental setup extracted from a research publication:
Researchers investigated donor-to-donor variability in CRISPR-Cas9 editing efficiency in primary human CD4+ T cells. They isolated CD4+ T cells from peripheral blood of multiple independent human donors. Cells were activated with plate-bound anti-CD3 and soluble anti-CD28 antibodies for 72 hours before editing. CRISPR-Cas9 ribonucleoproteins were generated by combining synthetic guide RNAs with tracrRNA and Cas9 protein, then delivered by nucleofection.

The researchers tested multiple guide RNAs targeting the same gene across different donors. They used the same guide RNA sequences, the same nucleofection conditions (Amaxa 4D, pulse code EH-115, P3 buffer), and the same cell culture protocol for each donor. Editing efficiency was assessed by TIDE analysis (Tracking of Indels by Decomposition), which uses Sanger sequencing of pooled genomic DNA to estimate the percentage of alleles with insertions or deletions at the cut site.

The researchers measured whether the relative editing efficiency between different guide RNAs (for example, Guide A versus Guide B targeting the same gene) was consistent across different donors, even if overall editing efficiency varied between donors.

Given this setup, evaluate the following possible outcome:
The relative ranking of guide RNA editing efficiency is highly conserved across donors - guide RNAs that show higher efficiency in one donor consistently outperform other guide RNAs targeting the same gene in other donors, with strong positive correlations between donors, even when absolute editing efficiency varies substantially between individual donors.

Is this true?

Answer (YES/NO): YES